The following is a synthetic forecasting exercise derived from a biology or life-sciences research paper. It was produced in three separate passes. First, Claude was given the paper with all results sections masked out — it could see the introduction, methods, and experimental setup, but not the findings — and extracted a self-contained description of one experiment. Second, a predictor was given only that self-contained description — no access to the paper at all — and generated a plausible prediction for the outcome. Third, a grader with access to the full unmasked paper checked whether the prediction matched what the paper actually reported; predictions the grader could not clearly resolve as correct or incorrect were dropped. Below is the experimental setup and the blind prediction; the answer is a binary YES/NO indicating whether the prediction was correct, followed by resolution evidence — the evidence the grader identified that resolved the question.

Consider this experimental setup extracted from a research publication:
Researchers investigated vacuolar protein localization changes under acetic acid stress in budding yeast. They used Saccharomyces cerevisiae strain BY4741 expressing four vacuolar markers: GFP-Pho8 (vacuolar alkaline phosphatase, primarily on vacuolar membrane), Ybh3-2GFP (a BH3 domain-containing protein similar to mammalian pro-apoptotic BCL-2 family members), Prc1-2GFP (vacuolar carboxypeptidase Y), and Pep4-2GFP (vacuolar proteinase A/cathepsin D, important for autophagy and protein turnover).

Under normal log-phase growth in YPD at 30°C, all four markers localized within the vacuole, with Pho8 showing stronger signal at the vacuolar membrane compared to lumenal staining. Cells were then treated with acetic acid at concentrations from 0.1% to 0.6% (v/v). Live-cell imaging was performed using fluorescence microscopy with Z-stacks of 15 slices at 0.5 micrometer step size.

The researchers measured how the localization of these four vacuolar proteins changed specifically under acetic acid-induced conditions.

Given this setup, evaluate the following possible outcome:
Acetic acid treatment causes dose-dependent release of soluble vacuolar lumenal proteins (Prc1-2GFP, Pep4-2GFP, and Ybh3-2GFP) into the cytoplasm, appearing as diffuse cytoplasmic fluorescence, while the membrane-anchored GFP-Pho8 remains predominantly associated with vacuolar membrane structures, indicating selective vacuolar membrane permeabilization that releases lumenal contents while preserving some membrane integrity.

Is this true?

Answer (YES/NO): NO